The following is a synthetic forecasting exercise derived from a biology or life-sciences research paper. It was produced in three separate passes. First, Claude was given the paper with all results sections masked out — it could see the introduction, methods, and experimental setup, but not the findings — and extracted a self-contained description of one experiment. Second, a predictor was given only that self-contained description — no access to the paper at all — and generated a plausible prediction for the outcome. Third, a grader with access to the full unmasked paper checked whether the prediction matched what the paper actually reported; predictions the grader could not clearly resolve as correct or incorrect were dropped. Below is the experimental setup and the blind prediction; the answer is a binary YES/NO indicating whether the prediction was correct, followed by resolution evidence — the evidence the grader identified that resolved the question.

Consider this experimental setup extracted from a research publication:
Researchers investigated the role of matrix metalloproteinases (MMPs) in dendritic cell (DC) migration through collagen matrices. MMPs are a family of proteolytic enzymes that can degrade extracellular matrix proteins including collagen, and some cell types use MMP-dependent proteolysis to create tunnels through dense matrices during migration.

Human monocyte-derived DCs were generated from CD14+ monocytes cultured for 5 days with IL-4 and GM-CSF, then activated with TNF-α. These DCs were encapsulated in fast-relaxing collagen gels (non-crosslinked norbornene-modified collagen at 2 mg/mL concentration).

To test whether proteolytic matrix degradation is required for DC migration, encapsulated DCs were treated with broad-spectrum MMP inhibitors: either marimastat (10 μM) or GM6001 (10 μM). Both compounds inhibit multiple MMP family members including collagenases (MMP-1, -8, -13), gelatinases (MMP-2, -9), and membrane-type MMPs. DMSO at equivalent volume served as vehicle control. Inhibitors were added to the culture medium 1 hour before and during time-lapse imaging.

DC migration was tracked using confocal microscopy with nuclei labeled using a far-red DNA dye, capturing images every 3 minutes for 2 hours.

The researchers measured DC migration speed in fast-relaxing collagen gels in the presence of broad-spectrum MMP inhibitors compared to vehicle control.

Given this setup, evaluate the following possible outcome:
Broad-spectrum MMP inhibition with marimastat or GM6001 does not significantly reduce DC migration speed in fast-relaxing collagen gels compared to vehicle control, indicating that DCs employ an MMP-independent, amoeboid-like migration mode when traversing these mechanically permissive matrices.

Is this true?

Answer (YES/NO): YES